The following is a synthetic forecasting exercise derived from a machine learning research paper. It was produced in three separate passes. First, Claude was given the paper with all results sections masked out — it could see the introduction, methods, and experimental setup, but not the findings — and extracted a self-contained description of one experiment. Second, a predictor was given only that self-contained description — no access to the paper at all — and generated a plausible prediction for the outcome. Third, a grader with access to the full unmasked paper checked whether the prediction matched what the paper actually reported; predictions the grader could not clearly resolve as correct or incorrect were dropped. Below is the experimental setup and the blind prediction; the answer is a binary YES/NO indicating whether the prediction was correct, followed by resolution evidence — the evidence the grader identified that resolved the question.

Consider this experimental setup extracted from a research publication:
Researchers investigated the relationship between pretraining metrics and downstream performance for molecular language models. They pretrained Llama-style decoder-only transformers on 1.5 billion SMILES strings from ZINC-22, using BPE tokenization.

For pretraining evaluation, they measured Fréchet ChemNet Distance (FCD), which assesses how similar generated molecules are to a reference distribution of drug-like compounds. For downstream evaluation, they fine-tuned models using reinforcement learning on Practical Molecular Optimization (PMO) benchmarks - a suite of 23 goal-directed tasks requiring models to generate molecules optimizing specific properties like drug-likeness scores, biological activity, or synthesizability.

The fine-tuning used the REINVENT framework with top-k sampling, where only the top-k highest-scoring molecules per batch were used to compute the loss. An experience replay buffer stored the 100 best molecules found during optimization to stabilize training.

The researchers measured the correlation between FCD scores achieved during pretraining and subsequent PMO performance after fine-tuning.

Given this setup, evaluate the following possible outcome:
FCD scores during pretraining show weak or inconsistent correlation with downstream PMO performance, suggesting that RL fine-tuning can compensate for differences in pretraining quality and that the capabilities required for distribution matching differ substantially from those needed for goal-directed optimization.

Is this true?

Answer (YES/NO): YES